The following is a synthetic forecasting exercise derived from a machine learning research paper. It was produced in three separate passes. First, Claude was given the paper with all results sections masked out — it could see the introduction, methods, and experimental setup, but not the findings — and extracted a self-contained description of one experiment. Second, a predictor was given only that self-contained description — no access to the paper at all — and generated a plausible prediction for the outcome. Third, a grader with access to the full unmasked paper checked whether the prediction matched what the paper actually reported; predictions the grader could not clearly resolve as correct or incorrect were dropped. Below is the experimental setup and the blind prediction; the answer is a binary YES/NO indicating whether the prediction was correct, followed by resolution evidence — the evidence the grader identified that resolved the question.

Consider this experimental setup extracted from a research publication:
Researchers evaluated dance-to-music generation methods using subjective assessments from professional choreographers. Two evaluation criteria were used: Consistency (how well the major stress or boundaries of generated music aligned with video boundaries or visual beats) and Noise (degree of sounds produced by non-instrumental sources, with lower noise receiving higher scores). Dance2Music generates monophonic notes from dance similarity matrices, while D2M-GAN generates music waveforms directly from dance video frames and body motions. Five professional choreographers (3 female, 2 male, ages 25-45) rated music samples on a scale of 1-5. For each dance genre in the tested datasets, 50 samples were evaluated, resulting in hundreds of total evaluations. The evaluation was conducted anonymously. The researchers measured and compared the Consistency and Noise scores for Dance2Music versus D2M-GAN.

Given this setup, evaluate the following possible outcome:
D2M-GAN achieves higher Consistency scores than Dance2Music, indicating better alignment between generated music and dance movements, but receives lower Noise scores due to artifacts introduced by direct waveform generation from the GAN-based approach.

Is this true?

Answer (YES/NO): NO